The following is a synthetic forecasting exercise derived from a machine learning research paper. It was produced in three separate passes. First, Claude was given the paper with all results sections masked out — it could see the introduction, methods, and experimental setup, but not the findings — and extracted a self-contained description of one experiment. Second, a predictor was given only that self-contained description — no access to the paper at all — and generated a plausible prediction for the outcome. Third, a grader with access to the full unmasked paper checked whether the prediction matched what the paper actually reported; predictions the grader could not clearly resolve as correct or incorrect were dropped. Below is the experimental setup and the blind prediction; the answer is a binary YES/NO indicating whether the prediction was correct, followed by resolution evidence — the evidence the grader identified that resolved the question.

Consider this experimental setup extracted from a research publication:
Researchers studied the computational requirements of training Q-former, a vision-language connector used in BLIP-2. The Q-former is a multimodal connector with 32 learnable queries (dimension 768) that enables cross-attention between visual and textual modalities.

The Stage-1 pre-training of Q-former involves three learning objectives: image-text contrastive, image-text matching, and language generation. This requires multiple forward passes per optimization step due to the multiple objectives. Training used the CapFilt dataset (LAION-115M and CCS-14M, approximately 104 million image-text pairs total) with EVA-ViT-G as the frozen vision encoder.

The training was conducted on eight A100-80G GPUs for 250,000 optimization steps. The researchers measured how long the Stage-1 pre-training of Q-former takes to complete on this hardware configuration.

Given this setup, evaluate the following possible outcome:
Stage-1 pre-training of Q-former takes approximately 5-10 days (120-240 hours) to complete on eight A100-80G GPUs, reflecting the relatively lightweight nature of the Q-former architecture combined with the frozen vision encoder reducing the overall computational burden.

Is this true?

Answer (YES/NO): YES